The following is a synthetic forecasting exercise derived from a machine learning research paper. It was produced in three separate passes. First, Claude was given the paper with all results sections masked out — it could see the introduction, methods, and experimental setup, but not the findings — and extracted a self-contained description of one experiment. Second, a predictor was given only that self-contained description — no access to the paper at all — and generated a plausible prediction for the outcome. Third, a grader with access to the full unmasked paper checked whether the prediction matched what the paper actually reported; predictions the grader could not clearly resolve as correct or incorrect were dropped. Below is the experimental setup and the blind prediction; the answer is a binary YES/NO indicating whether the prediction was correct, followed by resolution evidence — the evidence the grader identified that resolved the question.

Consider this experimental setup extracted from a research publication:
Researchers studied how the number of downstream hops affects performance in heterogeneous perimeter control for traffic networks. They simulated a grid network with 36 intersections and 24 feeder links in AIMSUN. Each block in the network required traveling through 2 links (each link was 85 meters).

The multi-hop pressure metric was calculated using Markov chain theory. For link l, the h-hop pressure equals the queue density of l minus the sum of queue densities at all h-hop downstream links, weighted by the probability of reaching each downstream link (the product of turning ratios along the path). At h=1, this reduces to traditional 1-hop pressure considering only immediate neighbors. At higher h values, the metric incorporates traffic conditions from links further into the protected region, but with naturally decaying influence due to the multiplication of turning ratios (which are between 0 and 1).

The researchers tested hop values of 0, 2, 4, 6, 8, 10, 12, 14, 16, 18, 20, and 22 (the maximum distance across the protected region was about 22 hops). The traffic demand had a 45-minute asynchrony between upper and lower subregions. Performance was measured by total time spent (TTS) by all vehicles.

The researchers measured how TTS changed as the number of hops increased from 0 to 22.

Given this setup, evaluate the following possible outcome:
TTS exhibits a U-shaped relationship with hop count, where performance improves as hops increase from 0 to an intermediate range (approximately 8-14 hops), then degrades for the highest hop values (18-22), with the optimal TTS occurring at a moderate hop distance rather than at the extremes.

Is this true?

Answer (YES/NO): NO